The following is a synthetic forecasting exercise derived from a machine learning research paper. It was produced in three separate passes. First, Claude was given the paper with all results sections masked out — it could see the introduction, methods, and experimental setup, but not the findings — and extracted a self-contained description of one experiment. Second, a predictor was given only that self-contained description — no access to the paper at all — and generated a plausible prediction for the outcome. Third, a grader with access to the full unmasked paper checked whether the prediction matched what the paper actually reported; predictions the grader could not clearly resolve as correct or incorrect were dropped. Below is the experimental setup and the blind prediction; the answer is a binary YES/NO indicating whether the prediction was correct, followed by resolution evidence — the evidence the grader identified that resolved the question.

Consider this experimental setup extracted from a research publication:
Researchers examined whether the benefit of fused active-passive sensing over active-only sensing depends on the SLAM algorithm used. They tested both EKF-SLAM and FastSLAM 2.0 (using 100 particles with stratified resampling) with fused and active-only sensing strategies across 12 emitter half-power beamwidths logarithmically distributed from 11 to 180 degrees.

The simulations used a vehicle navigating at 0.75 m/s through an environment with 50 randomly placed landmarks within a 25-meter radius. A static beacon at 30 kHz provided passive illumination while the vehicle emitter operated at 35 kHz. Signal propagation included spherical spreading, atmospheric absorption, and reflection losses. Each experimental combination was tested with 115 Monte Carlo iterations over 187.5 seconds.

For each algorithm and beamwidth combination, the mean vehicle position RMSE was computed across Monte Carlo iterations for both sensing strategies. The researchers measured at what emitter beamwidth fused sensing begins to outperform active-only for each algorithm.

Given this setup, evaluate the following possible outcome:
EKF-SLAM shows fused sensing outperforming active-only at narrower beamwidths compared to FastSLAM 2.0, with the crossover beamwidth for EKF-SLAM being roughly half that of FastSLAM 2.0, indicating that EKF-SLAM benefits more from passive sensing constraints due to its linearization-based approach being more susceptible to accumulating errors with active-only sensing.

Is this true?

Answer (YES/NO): NO